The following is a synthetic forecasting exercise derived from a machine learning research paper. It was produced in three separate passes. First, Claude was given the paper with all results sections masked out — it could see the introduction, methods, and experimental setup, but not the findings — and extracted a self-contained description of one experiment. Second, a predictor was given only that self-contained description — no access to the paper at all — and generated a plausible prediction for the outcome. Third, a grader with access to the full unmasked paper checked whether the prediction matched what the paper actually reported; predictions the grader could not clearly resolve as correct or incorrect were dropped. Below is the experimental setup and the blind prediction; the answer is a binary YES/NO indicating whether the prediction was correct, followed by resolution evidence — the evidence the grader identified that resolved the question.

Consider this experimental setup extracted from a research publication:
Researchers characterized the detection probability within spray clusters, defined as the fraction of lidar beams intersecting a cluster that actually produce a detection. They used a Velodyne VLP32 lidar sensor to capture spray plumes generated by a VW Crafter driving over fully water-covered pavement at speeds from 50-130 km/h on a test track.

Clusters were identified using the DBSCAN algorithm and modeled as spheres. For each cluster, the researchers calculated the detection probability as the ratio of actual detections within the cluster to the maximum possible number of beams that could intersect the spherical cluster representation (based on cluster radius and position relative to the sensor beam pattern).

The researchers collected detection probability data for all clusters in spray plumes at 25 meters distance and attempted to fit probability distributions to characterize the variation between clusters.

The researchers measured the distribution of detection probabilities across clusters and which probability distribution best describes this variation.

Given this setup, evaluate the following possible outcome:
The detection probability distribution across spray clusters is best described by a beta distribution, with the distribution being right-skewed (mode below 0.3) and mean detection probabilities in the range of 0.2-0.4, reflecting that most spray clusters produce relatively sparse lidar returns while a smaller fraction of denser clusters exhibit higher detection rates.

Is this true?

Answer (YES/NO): NO